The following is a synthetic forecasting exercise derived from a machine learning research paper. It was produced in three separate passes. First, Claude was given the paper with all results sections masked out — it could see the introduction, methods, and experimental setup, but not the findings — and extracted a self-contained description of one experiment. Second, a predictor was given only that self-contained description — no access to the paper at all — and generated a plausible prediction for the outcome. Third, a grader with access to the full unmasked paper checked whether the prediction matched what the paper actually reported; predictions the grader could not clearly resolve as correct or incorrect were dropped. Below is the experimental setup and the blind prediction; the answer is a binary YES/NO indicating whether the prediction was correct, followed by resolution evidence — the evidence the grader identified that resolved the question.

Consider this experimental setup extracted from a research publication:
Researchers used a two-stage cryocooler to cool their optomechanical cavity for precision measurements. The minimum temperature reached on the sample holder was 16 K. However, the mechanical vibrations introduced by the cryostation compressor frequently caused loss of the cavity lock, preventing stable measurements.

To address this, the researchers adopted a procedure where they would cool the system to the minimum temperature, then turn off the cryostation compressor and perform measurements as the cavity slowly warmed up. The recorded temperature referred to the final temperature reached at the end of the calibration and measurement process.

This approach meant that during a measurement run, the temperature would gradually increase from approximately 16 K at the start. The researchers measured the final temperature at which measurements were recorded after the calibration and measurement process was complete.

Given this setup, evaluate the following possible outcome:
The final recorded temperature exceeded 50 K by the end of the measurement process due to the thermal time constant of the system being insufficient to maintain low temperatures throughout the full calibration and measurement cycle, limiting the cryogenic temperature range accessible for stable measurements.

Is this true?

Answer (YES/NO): NO